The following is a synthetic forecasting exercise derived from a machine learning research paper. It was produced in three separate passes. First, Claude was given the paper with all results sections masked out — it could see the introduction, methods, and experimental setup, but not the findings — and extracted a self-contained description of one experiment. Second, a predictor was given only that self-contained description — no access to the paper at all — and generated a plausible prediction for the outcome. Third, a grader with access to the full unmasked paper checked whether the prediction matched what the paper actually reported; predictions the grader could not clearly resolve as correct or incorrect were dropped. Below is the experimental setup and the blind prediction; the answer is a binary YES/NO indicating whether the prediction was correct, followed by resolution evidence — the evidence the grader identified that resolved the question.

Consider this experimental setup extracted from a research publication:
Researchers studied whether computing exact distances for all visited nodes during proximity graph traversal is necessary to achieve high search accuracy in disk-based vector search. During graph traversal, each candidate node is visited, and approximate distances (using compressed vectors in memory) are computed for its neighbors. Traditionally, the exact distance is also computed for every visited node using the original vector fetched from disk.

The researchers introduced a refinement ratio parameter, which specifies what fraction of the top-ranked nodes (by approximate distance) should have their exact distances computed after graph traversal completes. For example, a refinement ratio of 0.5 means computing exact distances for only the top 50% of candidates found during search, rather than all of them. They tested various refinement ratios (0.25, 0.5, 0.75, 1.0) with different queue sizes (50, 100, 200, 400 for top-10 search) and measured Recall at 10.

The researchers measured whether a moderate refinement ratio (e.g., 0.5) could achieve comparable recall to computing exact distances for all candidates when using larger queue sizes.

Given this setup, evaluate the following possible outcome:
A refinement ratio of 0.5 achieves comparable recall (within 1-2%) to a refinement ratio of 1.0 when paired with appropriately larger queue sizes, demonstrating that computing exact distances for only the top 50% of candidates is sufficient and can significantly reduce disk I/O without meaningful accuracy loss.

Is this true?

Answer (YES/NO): YES